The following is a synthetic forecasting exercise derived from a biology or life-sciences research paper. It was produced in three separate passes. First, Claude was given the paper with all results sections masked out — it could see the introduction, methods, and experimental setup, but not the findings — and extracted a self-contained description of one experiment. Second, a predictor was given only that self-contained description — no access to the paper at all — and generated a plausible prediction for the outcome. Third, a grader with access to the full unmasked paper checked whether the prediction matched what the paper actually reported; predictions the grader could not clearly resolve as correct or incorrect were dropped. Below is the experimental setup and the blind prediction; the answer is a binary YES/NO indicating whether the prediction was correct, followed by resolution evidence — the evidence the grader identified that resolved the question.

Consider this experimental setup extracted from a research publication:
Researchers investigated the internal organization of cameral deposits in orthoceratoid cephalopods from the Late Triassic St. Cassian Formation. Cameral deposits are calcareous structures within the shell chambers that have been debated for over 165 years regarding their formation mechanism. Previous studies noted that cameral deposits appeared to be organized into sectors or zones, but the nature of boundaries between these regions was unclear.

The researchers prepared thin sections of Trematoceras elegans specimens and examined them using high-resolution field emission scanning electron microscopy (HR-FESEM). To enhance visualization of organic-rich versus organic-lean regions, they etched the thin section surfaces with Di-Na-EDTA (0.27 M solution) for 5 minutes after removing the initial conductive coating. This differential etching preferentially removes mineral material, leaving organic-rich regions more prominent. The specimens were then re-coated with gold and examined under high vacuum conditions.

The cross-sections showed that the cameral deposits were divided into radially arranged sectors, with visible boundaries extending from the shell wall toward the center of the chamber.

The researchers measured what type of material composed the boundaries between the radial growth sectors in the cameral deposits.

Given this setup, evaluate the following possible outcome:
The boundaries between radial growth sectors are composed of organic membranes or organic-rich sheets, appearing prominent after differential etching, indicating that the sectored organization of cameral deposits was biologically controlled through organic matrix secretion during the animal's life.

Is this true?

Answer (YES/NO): NO